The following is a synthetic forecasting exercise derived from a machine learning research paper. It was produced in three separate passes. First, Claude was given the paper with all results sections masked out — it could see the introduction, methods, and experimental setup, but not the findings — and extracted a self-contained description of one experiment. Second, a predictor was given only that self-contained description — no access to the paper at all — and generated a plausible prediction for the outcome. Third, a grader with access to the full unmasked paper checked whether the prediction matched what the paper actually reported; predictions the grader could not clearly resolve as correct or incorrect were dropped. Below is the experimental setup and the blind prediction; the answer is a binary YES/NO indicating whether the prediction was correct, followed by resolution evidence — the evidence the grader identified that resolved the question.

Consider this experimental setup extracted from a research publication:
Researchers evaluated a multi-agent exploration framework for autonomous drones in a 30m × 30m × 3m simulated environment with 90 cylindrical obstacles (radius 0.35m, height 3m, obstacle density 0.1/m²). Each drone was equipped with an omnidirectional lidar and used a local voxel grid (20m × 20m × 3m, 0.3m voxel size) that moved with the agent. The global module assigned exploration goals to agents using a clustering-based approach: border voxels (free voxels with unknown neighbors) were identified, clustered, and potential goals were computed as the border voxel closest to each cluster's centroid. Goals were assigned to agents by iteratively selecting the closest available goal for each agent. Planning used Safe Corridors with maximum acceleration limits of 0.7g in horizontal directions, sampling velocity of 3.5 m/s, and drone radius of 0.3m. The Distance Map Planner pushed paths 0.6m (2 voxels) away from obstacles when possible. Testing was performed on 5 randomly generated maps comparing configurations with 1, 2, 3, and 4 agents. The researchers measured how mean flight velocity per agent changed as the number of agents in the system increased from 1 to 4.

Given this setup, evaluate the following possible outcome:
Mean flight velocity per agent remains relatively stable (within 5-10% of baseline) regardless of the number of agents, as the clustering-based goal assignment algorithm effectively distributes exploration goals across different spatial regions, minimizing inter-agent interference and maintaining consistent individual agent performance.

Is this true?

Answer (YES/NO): NO